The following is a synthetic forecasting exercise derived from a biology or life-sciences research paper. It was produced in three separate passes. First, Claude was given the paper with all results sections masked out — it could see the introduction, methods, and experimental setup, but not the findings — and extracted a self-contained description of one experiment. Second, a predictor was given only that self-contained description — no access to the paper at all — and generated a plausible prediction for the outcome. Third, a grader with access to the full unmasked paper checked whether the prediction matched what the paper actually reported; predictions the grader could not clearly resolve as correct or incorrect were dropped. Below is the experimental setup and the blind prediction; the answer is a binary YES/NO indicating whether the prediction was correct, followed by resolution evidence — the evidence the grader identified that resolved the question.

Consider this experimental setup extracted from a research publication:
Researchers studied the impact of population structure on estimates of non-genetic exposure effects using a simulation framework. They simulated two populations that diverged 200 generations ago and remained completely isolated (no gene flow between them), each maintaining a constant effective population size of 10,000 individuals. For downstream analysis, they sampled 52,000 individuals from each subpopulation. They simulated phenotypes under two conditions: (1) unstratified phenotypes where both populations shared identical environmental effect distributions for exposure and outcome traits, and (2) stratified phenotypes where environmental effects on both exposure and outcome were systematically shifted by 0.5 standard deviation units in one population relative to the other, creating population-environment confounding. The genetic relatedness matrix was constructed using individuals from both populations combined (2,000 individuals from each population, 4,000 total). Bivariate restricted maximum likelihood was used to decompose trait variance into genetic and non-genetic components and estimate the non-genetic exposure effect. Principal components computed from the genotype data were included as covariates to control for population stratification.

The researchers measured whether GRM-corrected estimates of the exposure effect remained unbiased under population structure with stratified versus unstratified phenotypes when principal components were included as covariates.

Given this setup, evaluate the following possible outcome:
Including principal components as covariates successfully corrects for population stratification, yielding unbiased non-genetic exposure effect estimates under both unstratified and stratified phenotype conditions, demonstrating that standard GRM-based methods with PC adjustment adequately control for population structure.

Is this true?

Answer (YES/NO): NO